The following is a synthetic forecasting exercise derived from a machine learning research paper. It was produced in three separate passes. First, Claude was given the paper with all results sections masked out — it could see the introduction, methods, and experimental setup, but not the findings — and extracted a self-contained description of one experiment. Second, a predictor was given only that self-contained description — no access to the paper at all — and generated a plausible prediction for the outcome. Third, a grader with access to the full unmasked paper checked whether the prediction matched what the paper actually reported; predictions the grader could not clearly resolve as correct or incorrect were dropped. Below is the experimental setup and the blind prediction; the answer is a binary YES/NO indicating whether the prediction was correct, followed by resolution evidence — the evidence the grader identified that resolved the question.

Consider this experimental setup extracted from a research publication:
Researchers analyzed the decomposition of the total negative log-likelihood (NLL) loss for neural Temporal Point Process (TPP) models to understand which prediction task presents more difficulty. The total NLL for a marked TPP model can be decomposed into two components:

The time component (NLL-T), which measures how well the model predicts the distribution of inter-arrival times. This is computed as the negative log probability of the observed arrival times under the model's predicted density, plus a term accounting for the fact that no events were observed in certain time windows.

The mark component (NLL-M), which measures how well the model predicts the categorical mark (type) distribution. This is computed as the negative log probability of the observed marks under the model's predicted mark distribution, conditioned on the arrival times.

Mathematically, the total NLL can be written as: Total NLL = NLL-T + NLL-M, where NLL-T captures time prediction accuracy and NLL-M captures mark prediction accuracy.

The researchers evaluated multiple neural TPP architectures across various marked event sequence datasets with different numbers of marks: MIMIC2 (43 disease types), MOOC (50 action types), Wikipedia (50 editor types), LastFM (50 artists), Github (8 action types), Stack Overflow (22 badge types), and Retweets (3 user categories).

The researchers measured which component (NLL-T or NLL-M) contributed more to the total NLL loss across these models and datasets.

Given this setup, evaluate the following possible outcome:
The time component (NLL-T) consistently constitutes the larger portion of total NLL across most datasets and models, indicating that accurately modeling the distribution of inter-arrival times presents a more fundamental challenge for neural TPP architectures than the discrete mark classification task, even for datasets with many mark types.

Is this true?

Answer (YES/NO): NO